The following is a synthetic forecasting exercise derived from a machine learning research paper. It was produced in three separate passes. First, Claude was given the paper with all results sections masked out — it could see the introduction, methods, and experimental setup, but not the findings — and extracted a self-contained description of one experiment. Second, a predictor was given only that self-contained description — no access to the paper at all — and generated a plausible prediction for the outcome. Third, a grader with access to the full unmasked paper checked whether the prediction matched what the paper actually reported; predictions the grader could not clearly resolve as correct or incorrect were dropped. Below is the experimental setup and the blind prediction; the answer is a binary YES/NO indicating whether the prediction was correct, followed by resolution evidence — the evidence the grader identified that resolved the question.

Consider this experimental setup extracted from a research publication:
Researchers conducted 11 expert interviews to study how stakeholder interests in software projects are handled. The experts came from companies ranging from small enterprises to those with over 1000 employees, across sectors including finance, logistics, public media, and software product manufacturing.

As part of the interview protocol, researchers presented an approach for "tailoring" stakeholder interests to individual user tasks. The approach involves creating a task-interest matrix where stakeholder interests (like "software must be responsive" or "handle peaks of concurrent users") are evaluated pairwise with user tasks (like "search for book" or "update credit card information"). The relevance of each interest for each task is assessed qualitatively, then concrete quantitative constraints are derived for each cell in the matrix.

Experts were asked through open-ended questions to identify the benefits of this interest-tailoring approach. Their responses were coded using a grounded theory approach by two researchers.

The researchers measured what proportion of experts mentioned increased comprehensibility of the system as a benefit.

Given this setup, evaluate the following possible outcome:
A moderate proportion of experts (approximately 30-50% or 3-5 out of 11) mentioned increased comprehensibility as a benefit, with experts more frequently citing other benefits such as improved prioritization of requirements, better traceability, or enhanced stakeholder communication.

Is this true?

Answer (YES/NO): NO